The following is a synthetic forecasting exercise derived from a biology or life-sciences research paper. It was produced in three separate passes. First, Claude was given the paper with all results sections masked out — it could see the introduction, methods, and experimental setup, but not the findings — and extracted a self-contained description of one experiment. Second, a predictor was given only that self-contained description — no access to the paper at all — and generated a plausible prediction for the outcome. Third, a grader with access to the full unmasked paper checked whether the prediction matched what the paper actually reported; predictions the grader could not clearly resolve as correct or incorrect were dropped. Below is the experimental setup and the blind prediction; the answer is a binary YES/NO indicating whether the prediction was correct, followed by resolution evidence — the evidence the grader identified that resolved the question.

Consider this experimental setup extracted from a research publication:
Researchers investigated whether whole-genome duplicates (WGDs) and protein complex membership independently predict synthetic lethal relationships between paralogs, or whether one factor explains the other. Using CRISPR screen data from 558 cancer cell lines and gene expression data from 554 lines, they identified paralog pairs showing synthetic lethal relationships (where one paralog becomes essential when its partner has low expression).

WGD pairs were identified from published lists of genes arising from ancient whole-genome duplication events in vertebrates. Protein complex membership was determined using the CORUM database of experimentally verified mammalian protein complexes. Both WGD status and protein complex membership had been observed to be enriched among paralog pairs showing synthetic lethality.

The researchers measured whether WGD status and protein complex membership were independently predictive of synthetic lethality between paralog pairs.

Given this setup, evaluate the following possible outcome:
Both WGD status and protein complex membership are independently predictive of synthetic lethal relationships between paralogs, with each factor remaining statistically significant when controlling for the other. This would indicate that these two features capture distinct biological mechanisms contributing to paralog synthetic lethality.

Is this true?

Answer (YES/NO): YES